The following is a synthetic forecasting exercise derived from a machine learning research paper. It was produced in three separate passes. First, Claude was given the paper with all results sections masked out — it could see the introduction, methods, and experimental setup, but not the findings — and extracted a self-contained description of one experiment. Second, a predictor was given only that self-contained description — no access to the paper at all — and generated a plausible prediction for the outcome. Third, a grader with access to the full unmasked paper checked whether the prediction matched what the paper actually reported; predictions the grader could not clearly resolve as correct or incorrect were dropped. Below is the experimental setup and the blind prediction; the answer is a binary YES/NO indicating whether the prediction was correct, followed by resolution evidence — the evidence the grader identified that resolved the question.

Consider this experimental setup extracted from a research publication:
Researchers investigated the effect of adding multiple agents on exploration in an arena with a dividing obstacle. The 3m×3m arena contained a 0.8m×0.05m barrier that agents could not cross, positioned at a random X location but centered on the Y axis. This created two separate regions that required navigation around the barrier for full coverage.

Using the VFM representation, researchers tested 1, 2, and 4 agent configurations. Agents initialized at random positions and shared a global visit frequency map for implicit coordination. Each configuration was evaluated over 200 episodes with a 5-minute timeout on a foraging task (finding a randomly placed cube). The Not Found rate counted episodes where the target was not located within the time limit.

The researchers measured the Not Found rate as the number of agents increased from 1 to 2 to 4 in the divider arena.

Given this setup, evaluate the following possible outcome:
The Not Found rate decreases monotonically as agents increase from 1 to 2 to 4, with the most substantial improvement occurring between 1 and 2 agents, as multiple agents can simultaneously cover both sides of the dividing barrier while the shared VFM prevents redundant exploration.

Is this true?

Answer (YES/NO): YES